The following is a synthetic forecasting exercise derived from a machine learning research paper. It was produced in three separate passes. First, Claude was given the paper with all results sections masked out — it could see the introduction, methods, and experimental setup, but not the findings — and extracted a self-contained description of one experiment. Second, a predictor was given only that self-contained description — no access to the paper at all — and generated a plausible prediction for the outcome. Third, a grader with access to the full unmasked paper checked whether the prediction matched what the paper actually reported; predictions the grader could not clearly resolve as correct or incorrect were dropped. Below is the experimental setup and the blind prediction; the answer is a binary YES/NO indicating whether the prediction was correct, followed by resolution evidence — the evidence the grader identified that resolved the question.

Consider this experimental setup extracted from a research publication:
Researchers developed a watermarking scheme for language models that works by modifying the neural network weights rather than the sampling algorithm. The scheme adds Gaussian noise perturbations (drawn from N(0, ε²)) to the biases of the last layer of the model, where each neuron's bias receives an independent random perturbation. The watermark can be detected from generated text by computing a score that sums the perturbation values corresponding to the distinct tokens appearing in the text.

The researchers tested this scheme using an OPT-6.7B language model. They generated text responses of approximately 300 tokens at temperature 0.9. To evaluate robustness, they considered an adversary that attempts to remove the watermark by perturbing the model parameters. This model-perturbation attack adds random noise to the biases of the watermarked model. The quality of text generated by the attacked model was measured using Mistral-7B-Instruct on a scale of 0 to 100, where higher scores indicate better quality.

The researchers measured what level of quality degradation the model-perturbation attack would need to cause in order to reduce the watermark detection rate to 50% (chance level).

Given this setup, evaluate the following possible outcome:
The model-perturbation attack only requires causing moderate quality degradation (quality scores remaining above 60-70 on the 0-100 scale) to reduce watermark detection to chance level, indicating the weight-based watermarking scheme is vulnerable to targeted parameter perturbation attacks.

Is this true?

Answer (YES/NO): NO